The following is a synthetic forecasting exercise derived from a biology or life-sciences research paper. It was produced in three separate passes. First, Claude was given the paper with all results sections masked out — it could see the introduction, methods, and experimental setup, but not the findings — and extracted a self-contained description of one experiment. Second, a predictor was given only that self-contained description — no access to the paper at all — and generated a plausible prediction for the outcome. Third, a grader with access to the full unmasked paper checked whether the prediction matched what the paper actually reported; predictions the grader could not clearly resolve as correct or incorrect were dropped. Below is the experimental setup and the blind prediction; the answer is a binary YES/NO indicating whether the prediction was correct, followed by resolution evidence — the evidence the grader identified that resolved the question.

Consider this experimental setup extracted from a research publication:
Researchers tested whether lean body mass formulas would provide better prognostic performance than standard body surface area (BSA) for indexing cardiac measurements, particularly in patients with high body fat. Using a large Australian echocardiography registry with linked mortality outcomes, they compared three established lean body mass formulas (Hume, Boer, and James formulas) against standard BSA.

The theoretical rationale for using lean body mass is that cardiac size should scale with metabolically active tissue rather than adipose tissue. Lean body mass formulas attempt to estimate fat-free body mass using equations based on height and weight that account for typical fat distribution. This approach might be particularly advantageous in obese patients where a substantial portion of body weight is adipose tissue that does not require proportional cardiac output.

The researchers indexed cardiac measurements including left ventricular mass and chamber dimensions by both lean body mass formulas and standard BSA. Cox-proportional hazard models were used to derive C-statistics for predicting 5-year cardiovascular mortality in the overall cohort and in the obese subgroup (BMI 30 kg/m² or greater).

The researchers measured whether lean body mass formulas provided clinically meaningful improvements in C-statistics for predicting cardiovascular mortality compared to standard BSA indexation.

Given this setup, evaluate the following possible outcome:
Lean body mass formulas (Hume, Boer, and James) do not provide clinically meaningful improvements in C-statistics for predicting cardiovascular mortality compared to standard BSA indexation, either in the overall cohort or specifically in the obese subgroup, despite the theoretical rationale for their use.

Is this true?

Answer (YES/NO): YES